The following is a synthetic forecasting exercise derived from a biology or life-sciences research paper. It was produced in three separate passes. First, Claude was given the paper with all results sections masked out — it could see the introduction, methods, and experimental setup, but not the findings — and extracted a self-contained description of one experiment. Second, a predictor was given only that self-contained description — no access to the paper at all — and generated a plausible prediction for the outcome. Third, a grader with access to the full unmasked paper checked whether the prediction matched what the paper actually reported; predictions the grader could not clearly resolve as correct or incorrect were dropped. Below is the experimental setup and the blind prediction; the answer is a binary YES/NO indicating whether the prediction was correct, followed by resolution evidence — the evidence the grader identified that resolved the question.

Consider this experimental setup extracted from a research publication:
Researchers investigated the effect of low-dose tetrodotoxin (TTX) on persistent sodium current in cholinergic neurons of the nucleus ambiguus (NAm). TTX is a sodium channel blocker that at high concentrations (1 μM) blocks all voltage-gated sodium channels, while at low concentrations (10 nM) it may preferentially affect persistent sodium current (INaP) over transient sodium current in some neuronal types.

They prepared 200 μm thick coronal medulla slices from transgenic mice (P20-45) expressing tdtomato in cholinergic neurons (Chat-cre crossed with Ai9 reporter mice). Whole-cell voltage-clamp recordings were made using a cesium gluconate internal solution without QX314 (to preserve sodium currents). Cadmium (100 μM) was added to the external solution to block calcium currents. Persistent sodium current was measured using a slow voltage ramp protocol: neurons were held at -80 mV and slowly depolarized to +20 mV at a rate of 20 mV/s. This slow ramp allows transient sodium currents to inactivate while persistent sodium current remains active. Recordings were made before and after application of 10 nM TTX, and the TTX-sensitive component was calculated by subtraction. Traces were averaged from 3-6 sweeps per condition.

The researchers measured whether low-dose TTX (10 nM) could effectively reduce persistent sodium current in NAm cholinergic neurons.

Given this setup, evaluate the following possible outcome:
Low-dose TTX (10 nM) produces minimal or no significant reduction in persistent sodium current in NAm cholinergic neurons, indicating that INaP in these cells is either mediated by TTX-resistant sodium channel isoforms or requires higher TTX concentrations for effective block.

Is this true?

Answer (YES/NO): NO